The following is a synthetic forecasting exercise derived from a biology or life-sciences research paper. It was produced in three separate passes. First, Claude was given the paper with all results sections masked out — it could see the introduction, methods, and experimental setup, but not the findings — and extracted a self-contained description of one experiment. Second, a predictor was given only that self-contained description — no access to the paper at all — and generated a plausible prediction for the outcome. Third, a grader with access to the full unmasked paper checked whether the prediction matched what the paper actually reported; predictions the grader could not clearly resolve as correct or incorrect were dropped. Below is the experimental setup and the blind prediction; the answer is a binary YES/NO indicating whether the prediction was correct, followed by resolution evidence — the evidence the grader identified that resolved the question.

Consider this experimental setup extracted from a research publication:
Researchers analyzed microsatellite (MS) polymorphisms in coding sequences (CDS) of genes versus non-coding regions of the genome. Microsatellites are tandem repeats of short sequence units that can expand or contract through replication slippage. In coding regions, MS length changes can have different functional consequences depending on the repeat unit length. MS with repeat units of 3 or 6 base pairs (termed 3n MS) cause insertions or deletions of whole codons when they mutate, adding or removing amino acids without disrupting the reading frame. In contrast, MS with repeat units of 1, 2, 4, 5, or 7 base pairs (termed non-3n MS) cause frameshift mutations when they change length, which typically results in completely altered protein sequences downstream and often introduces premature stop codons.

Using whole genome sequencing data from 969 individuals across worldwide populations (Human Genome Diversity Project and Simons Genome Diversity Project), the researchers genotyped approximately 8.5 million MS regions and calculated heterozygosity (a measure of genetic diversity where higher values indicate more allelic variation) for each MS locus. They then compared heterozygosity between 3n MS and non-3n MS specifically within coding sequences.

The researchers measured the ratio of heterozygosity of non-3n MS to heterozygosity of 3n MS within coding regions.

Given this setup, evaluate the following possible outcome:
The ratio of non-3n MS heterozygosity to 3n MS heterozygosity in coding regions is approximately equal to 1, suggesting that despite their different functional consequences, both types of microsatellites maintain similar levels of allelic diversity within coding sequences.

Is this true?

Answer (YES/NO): NO